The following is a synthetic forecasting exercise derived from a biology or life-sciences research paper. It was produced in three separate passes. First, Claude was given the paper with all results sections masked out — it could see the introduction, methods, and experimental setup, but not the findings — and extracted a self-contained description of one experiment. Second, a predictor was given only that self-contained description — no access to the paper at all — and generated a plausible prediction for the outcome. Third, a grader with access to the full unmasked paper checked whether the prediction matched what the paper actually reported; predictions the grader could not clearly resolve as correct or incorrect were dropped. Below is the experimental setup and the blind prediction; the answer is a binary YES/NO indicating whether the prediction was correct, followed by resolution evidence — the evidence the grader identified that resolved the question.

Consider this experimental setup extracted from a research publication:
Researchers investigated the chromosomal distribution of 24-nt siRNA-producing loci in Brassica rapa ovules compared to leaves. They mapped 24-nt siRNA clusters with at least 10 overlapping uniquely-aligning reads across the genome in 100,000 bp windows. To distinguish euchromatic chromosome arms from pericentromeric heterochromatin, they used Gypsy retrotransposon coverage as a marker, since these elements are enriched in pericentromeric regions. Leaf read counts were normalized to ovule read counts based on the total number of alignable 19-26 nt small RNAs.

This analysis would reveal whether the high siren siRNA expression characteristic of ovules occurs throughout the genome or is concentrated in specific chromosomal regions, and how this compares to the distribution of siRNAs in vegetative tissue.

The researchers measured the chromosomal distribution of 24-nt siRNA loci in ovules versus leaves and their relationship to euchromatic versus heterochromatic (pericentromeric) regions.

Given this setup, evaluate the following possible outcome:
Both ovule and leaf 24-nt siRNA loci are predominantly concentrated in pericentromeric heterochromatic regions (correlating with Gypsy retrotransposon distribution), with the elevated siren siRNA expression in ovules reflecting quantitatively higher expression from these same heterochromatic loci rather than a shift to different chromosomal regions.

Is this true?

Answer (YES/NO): NO